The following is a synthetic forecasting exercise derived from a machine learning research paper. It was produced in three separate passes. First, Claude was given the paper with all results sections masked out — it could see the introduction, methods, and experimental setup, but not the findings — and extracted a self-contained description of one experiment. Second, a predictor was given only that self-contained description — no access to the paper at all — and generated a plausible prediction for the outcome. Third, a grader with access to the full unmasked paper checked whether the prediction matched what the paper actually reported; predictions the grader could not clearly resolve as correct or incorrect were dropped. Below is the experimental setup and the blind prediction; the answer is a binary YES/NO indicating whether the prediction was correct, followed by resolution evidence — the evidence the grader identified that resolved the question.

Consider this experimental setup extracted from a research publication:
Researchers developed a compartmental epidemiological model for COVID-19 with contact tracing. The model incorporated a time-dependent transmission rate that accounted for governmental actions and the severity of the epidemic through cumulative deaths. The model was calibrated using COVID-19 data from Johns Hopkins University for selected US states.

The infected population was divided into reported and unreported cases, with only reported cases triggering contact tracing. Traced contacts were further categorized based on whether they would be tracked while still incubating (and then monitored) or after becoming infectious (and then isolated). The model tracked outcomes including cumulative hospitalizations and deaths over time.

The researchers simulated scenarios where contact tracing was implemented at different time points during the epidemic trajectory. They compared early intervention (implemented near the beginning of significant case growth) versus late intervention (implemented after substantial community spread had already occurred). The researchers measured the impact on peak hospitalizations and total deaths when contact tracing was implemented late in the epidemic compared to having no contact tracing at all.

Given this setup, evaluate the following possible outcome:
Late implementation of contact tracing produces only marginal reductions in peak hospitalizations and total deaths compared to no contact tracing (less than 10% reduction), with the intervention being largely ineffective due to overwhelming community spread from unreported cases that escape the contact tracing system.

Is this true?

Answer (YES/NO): NO